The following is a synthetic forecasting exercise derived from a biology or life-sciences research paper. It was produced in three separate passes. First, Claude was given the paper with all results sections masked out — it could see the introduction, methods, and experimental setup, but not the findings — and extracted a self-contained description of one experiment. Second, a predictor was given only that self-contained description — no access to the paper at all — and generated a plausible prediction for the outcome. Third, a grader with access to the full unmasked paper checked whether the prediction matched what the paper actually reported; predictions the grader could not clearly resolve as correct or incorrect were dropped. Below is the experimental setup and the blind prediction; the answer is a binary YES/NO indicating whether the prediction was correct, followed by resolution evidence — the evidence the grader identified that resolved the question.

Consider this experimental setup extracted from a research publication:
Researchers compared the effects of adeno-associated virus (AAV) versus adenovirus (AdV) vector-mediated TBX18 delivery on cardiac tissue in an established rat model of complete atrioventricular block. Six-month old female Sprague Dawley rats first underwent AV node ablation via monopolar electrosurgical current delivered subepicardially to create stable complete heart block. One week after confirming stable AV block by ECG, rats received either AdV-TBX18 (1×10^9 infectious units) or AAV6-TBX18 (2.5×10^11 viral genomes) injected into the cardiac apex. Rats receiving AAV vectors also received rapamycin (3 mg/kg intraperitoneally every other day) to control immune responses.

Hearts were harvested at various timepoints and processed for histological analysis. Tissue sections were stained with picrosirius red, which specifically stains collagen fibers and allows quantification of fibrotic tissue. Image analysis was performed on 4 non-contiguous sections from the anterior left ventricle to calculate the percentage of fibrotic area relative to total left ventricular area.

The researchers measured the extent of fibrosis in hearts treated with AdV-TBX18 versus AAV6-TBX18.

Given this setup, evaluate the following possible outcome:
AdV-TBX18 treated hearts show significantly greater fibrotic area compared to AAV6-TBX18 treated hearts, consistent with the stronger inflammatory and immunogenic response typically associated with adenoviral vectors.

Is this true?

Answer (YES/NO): YES